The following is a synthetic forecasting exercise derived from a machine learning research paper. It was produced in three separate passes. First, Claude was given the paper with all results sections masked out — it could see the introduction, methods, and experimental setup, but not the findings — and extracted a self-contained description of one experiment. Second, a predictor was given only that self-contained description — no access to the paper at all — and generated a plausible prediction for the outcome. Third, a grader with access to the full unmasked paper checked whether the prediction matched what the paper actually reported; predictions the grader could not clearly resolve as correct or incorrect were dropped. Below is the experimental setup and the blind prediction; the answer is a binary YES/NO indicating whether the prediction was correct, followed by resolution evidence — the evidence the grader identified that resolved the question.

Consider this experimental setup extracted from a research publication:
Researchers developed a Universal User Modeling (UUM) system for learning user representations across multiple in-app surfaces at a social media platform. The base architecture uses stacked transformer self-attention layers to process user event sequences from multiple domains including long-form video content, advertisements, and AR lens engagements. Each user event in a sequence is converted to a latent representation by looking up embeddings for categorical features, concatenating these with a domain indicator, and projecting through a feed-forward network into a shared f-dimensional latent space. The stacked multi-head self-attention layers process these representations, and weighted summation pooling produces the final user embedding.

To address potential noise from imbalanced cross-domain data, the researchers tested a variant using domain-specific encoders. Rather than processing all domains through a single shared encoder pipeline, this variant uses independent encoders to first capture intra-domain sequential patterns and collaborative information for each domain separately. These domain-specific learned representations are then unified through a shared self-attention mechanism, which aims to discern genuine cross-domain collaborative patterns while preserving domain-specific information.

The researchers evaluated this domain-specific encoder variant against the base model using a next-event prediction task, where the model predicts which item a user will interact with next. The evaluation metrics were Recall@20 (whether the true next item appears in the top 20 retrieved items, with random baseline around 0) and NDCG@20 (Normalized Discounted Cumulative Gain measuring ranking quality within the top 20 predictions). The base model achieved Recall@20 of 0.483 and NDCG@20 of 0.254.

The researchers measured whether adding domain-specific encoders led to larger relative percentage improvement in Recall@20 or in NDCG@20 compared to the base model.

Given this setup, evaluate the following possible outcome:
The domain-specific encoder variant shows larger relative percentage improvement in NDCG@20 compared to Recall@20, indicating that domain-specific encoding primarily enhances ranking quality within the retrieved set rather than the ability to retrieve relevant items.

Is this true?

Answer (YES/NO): NO